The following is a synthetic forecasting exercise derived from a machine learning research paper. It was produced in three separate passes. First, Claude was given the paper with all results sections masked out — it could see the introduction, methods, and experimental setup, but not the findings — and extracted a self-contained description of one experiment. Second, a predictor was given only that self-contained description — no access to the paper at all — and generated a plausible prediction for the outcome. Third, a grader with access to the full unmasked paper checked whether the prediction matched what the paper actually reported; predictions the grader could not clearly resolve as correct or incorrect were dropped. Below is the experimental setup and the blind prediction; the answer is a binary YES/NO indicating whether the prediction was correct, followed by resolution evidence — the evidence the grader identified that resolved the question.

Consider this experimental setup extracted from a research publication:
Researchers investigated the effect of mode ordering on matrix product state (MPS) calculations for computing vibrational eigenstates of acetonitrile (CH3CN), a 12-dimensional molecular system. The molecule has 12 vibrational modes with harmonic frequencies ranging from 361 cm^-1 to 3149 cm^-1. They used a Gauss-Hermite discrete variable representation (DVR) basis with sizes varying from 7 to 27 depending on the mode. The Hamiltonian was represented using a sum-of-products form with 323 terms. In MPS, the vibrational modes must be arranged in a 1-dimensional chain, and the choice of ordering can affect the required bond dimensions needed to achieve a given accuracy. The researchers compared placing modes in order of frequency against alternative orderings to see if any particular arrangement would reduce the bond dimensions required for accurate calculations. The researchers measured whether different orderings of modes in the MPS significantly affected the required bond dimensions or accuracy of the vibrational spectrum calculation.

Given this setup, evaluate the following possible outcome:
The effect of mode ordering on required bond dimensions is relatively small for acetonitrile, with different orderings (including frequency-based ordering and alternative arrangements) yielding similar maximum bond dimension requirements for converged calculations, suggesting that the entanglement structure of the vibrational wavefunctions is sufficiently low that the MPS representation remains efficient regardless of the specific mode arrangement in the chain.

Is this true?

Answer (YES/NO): YES